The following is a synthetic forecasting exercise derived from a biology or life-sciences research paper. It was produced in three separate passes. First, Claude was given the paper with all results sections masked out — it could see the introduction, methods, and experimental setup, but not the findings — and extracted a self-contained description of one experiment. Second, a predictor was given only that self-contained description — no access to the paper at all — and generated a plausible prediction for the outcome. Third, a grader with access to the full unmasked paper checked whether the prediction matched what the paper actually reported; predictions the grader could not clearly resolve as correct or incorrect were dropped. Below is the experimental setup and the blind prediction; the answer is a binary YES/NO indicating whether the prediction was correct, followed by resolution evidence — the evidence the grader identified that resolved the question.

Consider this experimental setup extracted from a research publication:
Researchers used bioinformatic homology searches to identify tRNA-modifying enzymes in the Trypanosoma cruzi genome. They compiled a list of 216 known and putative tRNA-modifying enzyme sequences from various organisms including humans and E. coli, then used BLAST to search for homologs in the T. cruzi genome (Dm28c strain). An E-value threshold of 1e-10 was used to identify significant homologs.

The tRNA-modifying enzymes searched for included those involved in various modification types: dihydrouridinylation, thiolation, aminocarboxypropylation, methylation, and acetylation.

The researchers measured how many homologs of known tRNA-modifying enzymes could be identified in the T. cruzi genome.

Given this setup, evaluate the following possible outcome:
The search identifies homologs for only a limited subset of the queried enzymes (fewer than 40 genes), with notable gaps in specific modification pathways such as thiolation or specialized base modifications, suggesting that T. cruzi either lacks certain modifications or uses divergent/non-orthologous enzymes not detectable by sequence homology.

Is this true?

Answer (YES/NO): NO